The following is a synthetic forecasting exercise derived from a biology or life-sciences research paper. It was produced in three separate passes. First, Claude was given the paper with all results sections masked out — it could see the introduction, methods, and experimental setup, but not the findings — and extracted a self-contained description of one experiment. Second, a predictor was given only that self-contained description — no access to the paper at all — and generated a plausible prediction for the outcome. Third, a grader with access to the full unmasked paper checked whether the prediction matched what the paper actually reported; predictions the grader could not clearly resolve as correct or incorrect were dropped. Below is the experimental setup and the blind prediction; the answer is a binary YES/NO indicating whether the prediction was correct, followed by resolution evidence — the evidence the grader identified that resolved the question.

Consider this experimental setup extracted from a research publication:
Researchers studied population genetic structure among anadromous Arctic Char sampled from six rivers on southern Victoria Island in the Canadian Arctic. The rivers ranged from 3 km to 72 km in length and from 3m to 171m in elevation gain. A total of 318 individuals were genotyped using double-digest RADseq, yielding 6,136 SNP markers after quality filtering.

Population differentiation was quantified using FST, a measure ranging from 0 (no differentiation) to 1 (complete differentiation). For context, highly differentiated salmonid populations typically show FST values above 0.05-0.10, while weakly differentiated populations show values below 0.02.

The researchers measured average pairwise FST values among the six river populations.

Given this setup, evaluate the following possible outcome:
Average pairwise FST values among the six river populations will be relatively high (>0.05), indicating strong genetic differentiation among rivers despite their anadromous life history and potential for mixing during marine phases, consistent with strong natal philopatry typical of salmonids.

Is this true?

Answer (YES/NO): NO